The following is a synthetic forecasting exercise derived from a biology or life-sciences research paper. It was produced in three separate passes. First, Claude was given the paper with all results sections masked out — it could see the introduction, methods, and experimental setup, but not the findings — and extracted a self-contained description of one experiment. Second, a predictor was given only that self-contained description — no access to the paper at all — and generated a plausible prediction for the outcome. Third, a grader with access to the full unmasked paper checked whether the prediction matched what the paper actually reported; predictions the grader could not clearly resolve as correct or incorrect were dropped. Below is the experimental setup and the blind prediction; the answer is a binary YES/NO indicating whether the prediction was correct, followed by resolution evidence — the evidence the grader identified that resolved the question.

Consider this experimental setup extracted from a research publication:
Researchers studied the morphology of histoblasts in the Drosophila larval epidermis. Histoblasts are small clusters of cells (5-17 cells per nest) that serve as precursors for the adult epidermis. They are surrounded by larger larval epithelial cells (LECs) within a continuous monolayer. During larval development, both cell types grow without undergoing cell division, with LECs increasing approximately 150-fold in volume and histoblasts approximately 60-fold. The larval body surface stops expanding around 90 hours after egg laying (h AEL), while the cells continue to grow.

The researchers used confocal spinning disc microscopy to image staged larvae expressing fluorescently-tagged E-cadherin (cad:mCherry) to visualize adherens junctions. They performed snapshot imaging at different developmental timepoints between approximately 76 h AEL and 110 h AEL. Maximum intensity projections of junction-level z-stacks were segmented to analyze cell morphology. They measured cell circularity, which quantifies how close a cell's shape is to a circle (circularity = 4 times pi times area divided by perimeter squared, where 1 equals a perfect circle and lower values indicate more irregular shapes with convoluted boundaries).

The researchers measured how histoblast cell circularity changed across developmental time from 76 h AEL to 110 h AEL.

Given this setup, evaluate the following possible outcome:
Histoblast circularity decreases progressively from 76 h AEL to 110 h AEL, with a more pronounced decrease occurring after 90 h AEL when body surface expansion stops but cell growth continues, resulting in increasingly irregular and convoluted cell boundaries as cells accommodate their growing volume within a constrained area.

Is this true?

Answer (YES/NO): YES